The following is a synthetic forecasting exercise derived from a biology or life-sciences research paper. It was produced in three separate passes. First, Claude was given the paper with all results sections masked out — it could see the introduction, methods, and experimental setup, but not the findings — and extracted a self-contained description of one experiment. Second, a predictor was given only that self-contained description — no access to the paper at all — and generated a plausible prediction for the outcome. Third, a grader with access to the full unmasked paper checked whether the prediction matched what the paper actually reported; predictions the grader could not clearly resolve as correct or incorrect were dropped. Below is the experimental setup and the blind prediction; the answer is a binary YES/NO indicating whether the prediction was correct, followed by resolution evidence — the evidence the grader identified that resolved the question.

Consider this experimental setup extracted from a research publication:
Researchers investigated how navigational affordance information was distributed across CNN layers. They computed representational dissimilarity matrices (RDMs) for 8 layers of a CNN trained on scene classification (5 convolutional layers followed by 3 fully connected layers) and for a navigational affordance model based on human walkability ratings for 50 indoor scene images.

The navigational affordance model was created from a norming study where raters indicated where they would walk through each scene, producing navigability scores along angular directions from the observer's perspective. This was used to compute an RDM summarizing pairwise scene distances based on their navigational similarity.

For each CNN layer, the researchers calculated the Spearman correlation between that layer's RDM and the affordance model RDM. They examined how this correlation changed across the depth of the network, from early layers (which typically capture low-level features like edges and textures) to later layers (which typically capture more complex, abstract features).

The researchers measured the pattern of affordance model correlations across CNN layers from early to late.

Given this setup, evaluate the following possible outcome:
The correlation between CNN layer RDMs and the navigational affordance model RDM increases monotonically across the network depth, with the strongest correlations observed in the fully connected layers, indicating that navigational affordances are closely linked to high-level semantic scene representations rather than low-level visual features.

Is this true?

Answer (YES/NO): NO